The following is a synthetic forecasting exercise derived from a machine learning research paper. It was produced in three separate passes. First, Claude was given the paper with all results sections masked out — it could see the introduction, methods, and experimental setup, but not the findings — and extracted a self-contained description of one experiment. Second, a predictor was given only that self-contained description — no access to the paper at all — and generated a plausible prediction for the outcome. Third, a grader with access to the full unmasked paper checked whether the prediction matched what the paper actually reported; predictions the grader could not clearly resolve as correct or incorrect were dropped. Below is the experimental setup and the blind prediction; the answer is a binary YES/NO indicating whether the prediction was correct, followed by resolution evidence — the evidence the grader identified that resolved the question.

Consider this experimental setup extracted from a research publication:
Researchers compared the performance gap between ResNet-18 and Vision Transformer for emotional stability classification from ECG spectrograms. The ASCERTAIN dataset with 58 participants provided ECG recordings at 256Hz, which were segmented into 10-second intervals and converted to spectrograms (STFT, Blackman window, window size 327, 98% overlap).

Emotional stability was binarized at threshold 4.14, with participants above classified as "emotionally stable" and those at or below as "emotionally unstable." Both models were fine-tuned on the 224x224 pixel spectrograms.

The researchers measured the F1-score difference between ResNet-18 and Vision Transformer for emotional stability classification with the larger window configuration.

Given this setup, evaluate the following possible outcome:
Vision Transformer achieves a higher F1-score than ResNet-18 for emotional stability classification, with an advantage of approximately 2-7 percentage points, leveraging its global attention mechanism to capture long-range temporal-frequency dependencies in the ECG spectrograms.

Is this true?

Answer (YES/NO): NO